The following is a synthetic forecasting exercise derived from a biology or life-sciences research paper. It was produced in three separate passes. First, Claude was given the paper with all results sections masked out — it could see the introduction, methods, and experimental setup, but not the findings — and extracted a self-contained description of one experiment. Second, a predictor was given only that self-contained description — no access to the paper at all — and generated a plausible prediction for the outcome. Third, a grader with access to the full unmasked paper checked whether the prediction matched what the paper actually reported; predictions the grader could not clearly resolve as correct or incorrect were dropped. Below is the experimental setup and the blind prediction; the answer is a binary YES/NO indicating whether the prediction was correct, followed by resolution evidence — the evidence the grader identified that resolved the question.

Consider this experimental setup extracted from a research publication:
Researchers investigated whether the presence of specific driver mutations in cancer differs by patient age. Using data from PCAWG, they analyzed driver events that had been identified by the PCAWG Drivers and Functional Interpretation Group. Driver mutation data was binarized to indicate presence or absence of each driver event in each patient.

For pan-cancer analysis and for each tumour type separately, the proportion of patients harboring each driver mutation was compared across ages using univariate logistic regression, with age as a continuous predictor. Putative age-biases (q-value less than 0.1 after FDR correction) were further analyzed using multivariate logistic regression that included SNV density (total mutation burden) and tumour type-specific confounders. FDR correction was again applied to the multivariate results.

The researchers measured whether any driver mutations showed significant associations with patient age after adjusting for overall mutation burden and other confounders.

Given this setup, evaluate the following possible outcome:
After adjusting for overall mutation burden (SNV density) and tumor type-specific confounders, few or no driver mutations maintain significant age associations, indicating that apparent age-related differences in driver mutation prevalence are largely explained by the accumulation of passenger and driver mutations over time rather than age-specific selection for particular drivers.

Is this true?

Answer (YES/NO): NO